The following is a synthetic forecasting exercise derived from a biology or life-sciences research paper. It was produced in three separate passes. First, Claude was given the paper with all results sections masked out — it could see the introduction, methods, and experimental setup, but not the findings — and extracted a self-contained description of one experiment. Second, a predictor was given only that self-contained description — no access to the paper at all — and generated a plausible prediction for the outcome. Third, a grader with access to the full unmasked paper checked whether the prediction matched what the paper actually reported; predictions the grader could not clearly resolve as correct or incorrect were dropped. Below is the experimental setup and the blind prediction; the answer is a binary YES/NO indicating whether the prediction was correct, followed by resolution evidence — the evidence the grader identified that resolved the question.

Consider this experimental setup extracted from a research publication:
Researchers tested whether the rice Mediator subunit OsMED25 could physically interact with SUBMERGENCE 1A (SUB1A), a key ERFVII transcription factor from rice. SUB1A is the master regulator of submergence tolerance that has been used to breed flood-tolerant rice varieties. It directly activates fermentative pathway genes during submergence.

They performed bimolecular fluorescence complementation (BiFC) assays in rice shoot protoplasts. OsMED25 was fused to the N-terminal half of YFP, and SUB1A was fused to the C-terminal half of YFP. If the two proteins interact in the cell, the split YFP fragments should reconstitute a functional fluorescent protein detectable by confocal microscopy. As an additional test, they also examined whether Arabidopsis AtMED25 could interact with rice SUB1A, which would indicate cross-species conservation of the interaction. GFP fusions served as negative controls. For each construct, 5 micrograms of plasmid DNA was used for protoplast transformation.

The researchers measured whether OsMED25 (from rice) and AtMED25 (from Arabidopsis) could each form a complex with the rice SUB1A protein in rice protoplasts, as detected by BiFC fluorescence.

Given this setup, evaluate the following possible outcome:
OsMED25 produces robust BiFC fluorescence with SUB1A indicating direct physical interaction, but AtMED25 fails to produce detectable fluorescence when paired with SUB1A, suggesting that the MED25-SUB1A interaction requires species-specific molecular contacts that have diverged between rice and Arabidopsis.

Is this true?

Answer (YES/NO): NO